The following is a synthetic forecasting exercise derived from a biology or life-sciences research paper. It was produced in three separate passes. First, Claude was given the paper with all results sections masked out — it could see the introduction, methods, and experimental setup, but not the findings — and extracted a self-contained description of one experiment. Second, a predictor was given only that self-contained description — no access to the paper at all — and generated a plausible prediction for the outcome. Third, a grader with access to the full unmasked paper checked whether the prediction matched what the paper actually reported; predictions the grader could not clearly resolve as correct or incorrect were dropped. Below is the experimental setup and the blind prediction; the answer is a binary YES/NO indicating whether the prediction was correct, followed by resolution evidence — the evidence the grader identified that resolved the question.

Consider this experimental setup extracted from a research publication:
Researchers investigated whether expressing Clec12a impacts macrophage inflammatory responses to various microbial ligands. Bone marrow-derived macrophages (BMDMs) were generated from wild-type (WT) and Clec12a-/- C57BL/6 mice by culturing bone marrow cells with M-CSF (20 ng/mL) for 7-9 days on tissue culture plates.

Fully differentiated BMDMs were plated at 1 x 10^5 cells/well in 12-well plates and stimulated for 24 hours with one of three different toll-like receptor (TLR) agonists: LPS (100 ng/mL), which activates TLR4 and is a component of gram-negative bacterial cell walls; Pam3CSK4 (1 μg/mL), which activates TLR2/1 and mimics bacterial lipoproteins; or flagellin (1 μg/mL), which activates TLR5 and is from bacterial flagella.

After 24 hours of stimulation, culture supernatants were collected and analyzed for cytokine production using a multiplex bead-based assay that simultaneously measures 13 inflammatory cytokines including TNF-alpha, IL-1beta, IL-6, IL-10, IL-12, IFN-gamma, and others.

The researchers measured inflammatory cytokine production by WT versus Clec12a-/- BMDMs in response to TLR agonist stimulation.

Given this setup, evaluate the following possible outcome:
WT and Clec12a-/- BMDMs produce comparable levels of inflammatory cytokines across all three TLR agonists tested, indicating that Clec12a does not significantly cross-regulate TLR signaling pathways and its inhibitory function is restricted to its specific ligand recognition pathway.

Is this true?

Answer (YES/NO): NO